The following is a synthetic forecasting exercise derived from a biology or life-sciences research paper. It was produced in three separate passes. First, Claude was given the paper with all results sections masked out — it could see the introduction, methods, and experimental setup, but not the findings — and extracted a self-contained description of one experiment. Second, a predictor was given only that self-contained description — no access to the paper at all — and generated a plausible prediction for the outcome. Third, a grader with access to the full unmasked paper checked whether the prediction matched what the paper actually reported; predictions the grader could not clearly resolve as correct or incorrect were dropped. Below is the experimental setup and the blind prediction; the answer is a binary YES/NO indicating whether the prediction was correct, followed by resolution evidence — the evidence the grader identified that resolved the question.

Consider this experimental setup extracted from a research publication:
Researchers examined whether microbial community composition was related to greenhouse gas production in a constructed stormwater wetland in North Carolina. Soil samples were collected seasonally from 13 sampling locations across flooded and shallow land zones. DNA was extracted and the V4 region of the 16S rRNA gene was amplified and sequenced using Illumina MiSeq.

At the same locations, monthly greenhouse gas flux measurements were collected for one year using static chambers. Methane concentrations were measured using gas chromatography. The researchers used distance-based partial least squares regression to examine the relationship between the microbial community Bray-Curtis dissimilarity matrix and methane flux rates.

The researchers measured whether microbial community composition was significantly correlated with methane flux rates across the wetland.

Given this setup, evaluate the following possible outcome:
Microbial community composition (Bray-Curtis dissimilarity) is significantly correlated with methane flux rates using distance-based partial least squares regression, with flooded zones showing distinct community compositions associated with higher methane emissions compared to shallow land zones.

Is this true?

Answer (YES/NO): YES